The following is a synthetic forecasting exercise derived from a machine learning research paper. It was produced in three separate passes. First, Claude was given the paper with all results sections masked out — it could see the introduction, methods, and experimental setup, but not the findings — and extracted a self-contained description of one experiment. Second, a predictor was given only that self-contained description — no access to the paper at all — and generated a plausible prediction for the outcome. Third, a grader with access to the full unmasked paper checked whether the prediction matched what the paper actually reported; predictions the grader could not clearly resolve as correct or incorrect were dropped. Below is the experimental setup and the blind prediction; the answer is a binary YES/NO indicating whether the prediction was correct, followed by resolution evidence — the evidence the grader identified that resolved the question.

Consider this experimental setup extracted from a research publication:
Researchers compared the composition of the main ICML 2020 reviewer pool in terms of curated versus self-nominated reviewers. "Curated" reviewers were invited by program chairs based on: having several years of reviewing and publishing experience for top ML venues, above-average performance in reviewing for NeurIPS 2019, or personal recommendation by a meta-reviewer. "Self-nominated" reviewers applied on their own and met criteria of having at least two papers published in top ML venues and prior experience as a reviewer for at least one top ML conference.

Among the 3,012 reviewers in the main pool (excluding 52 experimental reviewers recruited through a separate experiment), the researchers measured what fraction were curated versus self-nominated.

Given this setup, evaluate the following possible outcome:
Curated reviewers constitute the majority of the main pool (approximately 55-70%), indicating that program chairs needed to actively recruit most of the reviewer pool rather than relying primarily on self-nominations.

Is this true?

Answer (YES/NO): YES